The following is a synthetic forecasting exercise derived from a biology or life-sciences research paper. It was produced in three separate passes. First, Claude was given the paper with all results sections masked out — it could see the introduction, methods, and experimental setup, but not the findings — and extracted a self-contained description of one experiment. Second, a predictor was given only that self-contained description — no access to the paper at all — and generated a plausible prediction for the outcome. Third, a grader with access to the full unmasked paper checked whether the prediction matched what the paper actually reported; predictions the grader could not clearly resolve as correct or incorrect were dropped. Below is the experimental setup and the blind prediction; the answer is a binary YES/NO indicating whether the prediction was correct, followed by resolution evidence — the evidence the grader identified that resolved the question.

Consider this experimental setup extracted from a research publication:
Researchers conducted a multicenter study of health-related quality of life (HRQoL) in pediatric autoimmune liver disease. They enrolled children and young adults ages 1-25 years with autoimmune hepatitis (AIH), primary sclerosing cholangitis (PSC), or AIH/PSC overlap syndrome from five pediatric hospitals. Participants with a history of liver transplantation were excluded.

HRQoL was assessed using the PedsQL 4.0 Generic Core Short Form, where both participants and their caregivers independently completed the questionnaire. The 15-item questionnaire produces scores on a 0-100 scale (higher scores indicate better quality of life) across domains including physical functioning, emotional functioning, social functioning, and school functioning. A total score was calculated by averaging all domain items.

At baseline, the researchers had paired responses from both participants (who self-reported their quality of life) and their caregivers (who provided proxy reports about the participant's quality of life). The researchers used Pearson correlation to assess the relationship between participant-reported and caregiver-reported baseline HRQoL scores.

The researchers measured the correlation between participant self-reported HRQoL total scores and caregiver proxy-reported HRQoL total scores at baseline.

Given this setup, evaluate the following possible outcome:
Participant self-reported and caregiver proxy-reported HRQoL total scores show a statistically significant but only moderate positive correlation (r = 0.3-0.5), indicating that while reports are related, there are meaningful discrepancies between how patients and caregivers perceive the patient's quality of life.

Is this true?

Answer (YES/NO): NO